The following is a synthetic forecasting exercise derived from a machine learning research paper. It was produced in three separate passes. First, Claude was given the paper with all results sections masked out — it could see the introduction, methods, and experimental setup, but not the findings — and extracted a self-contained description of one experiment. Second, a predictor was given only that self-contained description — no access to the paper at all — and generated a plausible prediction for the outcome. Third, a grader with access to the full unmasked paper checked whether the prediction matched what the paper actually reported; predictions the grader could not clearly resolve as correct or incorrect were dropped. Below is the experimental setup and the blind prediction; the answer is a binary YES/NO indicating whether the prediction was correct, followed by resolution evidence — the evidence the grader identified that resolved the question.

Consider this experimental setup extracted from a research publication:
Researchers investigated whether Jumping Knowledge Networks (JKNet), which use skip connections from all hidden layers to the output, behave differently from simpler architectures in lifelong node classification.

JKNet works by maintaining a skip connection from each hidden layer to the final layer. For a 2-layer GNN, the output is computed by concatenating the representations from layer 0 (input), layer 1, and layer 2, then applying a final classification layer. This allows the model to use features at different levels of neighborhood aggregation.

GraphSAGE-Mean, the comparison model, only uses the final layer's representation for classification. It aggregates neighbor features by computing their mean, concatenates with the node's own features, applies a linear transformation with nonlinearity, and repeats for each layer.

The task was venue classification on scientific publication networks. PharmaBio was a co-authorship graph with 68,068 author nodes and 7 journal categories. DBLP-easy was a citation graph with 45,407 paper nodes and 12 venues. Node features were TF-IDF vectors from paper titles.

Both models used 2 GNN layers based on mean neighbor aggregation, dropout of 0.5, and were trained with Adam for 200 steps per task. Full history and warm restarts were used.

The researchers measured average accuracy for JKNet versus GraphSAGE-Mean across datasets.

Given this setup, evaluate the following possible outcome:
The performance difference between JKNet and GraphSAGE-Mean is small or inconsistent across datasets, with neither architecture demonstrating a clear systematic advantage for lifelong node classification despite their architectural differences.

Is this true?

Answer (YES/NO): NO